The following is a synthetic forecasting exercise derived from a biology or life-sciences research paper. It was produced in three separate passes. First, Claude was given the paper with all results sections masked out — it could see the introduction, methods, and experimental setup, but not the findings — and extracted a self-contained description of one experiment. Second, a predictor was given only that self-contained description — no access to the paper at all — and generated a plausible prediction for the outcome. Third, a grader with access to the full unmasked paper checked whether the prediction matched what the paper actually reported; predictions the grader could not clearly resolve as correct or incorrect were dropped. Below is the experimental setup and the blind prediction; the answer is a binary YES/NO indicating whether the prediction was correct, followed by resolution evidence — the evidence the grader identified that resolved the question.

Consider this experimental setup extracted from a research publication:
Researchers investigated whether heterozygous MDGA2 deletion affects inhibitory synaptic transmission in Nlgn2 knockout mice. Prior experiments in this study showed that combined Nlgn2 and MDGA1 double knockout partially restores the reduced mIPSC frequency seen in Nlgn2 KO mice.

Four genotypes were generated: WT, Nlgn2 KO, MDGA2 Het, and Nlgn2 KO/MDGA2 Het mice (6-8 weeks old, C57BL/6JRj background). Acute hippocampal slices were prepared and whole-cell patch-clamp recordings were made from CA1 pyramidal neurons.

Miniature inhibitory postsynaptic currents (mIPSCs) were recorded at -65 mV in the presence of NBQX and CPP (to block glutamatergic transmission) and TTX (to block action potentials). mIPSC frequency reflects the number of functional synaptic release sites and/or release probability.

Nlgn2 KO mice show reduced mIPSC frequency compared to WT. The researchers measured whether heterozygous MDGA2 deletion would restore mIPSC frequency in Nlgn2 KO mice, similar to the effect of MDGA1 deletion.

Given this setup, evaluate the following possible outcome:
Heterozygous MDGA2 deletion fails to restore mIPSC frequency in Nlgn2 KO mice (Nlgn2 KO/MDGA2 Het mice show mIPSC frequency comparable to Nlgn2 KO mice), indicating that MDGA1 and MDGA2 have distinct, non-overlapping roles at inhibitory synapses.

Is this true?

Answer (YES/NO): YES